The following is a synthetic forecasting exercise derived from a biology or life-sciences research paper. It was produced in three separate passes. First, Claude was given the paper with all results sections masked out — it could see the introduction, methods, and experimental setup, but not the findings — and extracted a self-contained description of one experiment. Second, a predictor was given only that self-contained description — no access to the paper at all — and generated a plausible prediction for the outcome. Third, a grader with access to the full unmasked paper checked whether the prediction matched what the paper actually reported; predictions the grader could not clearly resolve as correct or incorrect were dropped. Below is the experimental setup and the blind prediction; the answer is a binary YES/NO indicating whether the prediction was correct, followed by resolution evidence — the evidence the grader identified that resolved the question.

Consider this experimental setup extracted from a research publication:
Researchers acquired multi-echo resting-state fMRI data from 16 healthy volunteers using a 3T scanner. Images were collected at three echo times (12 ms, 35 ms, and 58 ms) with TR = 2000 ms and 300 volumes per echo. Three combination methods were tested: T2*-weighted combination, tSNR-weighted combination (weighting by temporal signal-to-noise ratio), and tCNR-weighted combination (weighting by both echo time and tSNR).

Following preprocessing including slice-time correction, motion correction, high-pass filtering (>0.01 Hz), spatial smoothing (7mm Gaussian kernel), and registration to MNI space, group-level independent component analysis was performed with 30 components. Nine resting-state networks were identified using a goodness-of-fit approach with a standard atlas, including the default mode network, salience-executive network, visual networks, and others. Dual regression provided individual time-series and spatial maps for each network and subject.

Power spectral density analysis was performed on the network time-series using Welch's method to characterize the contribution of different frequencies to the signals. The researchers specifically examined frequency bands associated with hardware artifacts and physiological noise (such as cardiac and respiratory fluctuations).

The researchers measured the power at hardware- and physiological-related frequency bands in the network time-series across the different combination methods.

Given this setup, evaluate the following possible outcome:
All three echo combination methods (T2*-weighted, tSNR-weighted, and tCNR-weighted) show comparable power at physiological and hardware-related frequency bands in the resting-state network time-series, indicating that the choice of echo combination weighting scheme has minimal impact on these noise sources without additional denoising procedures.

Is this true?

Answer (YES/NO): NO